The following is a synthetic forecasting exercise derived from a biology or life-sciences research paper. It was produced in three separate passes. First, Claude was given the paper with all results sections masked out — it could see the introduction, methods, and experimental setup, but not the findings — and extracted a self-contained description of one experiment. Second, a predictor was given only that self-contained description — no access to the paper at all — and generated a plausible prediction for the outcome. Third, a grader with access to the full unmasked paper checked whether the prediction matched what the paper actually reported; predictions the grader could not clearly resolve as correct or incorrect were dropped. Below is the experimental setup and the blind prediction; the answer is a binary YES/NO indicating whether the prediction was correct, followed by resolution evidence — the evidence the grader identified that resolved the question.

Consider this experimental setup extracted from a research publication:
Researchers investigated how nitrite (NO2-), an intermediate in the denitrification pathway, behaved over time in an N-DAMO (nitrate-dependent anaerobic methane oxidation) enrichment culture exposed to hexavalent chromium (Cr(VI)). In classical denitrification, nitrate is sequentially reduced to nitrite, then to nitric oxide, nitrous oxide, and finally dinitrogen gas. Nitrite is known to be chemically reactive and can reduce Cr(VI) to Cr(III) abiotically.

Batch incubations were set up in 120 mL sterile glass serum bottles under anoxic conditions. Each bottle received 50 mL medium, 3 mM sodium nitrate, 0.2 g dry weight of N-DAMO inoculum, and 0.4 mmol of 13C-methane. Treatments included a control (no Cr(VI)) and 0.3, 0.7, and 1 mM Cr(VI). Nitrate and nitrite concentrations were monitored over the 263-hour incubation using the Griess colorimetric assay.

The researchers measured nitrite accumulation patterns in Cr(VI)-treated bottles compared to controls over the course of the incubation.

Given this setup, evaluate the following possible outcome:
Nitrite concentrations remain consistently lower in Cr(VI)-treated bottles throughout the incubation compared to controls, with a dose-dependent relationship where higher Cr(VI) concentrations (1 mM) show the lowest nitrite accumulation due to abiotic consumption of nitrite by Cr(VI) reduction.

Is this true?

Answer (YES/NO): NO